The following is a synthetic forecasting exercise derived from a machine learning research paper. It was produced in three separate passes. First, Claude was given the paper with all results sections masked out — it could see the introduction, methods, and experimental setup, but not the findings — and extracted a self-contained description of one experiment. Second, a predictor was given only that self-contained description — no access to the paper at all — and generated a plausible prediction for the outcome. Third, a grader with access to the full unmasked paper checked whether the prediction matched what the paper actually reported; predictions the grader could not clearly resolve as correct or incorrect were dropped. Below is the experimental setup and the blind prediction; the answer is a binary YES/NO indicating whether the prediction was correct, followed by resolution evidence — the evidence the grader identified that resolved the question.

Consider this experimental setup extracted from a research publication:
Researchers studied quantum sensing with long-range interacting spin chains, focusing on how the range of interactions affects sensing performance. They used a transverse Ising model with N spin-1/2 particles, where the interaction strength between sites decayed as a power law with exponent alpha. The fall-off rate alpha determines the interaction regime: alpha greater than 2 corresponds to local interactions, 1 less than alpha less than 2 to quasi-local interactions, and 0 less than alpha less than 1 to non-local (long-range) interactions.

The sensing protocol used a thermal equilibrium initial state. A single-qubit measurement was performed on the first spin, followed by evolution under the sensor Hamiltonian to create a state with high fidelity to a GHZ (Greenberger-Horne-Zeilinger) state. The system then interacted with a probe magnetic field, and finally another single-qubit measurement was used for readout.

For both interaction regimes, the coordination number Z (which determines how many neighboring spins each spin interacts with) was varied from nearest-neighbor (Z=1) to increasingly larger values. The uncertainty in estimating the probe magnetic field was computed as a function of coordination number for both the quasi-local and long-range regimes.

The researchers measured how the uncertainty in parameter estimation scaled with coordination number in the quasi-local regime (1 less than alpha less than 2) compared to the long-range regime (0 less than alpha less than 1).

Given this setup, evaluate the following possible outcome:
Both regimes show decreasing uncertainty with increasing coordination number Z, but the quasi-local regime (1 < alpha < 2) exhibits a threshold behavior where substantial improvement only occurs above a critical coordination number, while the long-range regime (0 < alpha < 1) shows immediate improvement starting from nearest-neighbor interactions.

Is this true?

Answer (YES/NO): NO